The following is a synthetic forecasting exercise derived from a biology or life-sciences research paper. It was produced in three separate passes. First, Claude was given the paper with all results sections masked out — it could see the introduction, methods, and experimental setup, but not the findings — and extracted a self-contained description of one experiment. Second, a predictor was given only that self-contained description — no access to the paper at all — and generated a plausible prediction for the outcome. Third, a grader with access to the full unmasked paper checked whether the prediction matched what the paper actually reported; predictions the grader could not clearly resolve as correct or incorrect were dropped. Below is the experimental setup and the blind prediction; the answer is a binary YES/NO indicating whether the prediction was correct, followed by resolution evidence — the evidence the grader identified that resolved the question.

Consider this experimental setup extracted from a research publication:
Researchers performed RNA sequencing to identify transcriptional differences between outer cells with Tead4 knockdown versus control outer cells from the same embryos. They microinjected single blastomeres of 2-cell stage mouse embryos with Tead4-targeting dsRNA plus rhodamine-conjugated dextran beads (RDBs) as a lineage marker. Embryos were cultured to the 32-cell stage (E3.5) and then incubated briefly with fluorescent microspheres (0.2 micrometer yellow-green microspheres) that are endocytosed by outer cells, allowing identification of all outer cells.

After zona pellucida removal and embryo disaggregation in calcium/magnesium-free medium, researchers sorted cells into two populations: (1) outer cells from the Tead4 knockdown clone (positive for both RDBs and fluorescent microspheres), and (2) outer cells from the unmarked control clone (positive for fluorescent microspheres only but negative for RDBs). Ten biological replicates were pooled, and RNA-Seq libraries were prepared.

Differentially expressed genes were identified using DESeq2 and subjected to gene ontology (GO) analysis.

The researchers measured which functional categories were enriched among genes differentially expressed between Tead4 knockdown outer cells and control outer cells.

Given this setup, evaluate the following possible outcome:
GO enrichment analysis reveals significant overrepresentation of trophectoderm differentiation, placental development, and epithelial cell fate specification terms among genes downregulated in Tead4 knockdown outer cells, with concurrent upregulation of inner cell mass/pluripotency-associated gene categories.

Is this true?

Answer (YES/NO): NO